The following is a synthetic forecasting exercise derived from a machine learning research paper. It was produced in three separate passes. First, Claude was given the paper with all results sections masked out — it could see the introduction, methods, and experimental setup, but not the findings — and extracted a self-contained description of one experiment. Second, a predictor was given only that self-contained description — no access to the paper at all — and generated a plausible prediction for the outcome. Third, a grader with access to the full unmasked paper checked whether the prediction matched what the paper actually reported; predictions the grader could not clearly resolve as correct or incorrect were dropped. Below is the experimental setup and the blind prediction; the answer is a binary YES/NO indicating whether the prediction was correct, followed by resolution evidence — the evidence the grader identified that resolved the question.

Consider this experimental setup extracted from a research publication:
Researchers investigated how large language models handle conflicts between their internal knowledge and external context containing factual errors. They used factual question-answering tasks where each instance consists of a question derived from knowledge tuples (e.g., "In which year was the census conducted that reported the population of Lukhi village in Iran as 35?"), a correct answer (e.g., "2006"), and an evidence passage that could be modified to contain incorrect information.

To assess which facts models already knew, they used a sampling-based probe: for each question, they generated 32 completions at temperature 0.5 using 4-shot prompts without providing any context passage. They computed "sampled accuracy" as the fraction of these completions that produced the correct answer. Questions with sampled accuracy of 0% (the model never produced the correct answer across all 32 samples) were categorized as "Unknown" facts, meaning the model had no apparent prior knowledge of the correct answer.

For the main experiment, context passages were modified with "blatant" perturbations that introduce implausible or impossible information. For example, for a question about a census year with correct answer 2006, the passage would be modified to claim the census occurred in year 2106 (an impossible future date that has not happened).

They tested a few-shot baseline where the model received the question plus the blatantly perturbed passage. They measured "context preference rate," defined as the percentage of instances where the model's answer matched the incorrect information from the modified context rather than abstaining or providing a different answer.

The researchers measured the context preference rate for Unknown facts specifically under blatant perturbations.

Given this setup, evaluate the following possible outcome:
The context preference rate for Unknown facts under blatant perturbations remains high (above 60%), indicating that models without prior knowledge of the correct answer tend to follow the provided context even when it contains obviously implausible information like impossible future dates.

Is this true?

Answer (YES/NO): YES